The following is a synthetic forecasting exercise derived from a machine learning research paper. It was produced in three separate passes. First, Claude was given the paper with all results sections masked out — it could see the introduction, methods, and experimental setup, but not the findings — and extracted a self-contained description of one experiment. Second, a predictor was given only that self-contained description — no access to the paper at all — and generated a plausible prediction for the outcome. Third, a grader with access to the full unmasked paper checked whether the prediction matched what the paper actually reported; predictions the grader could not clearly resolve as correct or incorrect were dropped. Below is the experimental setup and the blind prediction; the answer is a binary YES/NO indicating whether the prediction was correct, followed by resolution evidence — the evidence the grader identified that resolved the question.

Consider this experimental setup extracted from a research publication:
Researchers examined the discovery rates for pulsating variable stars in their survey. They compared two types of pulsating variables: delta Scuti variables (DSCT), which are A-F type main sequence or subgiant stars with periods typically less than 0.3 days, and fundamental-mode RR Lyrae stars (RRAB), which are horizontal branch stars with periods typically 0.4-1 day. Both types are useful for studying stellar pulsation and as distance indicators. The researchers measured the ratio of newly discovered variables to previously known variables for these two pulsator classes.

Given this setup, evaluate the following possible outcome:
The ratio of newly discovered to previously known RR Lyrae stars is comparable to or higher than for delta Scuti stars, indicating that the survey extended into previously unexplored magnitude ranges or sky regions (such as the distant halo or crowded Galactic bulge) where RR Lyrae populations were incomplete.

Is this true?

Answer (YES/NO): NO